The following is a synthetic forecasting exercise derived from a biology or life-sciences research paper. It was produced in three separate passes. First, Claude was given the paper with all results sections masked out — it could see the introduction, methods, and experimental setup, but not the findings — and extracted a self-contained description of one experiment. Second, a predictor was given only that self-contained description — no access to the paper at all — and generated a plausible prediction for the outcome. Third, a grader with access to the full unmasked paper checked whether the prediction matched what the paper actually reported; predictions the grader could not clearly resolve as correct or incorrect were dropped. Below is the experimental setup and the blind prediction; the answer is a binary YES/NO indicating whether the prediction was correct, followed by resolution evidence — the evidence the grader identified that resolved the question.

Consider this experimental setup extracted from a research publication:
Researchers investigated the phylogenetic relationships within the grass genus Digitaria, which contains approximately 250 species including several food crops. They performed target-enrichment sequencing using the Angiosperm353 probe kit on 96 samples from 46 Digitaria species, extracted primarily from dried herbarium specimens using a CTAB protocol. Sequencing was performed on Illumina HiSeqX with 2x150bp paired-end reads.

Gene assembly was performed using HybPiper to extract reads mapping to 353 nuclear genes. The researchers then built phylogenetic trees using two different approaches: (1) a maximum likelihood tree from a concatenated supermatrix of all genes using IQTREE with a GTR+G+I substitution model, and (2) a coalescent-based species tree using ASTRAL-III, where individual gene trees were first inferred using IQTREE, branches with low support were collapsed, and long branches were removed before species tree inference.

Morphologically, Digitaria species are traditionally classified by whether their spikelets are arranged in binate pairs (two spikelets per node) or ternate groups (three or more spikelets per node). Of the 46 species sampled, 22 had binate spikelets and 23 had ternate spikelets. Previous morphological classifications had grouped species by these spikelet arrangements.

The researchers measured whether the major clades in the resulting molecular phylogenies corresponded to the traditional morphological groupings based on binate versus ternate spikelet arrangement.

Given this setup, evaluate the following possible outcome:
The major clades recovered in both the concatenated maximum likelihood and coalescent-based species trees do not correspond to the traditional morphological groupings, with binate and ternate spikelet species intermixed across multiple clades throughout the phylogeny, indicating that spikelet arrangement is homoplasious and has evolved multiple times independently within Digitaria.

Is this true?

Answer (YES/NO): NO